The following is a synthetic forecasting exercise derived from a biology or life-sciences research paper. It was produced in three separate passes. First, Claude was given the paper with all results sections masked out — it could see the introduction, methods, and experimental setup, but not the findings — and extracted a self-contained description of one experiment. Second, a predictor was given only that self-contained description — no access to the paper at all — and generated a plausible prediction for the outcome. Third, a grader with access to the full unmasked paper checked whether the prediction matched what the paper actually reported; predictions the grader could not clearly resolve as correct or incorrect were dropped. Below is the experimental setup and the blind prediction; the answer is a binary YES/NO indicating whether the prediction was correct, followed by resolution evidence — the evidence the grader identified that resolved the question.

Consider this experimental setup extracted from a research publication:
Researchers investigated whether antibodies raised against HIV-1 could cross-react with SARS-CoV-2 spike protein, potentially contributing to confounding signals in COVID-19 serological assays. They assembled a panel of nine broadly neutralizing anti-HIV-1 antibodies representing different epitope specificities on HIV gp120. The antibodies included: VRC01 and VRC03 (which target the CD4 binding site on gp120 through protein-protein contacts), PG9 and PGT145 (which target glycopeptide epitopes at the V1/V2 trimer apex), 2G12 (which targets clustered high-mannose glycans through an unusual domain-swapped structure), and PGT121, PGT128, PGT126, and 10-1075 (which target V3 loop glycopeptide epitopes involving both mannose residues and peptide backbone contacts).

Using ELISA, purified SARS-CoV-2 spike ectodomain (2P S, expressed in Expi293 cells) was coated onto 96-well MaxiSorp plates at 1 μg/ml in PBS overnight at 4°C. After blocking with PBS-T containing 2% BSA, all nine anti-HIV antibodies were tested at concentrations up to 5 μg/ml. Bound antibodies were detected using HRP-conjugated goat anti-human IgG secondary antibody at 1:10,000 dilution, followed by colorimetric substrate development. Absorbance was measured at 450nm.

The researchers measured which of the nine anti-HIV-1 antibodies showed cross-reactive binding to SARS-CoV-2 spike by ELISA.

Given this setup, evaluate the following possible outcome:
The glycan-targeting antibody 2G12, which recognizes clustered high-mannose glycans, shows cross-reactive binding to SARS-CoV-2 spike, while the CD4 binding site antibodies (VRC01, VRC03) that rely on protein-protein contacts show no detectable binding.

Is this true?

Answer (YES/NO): YES